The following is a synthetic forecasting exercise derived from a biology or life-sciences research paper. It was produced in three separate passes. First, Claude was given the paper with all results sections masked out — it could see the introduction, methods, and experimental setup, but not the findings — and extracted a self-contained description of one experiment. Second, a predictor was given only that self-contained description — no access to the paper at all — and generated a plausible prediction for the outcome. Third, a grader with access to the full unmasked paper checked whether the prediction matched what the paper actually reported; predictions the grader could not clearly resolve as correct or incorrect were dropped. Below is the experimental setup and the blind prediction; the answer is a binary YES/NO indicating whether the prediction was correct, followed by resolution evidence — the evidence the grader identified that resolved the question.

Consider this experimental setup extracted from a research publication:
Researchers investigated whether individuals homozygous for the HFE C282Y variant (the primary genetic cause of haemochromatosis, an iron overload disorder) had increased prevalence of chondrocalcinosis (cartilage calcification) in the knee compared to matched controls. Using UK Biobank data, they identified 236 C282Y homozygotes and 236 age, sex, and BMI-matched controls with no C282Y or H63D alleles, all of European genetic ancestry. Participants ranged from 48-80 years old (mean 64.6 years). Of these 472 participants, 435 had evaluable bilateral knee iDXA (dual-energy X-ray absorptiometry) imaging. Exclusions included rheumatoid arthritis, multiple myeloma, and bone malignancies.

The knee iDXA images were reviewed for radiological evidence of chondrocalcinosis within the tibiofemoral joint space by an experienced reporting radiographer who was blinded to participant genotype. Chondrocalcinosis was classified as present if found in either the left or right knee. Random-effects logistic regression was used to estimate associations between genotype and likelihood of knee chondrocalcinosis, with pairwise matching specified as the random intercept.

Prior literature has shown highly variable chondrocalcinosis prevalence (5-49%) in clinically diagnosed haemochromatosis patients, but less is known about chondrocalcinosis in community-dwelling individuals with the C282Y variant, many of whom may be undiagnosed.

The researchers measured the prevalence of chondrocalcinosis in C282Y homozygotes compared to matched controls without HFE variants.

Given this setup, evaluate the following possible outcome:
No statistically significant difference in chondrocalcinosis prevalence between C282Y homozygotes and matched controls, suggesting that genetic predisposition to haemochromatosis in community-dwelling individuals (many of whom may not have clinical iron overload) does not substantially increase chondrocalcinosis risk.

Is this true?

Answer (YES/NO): NO